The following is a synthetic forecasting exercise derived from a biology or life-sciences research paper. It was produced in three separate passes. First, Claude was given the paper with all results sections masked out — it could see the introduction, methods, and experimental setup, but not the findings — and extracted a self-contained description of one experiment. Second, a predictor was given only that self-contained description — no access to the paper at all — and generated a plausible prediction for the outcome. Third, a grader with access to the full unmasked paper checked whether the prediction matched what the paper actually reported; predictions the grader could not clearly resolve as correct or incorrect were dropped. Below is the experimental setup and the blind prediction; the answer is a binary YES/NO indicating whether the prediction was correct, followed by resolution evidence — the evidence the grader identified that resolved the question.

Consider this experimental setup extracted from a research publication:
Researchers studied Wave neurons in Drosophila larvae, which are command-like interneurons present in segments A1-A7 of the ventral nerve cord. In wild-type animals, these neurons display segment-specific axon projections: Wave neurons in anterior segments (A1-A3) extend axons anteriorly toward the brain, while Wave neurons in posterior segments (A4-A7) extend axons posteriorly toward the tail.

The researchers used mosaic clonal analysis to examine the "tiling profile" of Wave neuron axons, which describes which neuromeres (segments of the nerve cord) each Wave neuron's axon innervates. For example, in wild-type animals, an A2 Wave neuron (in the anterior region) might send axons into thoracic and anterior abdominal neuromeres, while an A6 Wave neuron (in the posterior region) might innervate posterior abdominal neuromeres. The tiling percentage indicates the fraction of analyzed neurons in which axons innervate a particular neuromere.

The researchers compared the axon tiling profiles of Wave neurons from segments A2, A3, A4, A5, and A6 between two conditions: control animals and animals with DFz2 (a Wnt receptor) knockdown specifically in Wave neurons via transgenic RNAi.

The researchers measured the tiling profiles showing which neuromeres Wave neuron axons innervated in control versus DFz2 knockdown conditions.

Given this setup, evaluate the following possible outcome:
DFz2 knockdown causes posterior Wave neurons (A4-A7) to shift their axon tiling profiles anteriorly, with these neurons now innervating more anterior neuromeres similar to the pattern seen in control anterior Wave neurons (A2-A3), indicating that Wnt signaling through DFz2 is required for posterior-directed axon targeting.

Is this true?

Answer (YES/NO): NO